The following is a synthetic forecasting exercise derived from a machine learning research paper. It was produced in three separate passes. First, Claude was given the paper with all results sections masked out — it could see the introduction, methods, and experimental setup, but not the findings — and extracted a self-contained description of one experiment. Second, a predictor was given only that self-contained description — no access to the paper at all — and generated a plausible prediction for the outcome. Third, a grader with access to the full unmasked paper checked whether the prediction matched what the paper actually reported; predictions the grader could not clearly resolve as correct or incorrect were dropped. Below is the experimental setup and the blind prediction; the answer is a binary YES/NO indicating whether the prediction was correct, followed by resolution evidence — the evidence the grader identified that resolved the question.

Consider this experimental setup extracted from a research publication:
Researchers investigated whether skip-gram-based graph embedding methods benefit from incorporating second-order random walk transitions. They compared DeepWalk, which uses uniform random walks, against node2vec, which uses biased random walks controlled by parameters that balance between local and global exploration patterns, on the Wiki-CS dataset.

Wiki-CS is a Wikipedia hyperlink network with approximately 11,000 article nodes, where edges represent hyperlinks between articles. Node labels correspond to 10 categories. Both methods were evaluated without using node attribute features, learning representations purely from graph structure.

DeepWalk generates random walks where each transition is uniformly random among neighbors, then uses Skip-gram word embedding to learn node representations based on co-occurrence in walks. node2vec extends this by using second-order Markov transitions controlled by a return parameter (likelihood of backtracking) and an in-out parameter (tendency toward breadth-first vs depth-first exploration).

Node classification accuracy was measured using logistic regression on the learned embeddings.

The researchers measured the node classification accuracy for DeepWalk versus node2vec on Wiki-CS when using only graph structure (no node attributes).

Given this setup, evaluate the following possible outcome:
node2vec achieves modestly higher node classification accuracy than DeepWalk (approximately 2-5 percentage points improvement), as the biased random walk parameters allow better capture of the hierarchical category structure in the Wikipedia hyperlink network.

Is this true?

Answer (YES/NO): NO